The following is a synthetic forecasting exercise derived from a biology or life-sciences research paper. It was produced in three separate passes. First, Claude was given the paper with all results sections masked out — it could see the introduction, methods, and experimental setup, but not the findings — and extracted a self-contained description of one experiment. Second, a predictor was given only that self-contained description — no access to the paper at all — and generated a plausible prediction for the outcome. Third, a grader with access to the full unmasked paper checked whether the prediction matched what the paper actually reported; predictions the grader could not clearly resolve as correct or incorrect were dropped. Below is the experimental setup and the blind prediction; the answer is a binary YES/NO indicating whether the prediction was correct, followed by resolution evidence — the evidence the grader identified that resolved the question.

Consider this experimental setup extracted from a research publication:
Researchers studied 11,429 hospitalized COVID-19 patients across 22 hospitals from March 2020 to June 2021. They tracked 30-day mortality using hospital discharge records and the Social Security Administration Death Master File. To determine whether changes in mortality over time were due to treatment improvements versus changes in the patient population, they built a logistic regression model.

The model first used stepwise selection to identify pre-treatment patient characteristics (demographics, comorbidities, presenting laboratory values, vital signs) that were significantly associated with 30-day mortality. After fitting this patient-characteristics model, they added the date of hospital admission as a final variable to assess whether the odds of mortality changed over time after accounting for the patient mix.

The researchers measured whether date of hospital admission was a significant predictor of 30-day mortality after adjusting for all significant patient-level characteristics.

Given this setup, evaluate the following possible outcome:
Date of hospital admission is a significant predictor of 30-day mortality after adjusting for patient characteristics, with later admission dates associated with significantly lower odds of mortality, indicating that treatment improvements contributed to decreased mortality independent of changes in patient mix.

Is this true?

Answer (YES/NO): YES